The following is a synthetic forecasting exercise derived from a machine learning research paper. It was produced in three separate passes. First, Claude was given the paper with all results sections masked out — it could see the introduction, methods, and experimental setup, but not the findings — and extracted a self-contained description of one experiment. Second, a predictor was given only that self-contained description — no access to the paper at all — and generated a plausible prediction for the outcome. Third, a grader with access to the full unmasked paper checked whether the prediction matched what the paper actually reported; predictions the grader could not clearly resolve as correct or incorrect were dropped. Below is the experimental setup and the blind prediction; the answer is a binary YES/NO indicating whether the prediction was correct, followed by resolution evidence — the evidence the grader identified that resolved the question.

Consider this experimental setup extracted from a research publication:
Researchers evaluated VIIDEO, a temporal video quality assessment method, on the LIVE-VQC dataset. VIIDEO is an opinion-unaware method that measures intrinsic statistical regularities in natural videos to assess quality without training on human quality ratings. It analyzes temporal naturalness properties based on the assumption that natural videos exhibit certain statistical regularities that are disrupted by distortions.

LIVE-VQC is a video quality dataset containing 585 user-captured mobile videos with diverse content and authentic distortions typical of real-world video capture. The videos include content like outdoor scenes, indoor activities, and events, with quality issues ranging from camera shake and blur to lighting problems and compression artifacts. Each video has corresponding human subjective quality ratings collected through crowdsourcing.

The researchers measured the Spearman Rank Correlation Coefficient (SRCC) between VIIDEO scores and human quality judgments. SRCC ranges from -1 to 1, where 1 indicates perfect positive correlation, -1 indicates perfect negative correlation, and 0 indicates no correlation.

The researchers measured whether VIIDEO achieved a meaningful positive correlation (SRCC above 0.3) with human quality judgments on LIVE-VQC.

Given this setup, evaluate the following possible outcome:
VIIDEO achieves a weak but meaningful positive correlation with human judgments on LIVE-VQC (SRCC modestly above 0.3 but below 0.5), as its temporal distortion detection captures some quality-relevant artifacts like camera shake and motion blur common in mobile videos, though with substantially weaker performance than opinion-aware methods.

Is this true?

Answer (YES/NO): NO